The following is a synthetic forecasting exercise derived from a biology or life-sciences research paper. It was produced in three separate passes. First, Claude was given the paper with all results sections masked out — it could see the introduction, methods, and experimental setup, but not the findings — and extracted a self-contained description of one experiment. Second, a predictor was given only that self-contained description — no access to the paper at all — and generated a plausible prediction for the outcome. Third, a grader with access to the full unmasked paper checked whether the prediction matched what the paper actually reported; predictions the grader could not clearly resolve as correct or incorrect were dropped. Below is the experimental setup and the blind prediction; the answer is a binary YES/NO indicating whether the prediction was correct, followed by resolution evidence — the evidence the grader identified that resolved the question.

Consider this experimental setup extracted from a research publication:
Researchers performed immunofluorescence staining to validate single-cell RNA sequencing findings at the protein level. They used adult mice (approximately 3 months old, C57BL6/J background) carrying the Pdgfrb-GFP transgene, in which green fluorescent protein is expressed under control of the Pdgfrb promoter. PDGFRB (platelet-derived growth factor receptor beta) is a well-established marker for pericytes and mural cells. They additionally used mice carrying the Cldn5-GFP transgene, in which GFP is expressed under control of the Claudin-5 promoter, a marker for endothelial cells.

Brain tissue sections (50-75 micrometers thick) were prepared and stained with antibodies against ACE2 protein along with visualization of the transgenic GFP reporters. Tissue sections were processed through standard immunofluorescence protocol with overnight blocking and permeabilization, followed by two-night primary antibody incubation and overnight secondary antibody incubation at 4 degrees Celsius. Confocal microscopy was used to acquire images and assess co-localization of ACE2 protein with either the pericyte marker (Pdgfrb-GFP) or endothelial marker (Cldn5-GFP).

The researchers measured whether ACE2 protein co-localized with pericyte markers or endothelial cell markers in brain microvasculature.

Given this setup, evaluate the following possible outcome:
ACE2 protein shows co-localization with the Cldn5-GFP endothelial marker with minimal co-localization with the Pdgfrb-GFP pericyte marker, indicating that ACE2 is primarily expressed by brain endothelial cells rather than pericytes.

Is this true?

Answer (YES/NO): NO